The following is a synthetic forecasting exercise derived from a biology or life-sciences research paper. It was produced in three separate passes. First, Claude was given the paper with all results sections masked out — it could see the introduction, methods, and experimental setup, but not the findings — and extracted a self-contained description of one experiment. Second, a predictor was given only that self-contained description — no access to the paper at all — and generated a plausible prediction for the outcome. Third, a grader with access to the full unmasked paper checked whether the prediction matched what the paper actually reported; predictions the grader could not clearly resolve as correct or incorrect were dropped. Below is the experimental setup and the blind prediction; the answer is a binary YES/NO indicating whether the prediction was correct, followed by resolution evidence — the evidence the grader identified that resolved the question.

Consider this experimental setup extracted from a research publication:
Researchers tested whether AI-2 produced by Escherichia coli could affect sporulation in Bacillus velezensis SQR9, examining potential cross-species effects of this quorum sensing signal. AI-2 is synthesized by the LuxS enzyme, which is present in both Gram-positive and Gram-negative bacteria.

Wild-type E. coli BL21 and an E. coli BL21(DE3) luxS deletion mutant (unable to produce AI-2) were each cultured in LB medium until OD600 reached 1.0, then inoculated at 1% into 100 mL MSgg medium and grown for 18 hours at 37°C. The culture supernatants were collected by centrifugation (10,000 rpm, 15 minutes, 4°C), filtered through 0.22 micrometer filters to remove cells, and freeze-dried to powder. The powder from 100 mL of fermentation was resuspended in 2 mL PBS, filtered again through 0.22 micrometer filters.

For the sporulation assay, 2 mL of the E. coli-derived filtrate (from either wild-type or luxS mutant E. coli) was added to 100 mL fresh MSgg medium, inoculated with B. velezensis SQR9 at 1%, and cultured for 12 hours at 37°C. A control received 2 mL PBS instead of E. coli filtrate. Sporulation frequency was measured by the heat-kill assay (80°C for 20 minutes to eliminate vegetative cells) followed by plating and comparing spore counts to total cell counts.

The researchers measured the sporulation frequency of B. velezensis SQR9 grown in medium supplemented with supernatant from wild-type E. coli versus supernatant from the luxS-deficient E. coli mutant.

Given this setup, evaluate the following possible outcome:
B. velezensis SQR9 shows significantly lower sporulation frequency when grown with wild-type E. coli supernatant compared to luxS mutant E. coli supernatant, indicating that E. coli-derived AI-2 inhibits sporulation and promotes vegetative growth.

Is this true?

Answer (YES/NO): YES